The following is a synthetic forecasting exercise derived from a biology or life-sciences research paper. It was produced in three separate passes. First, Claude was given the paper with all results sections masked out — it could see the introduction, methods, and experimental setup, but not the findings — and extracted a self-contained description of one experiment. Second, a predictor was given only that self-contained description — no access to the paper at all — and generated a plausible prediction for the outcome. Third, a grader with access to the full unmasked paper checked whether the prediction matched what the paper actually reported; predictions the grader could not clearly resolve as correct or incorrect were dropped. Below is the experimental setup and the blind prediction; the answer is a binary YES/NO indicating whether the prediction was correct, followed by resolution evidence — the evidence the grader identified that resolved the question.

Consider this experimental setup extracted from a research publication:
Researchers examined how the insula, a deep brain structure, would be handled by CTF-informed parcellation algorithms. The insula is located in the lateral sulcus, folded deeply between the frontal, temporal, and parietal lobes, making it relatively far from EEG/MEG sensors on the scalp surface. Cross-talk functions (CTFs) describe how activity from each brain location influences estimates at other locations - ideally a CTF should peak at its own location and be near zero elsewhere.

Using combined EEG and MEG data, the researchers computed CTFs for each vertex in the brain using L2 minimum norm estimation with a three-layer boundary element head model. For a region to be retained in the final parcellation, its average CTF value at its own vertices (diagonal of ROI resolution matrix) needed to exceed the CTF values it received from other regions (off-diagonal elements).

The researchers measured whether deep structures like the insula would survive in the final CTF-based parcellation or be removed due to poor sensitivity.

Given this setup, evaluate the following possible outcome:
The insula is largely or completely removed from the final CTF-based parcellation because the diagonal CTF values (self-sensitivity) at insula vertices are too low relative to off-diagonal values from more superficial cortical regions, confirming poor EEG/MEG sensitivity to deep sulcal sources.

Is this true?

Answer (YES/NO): YES